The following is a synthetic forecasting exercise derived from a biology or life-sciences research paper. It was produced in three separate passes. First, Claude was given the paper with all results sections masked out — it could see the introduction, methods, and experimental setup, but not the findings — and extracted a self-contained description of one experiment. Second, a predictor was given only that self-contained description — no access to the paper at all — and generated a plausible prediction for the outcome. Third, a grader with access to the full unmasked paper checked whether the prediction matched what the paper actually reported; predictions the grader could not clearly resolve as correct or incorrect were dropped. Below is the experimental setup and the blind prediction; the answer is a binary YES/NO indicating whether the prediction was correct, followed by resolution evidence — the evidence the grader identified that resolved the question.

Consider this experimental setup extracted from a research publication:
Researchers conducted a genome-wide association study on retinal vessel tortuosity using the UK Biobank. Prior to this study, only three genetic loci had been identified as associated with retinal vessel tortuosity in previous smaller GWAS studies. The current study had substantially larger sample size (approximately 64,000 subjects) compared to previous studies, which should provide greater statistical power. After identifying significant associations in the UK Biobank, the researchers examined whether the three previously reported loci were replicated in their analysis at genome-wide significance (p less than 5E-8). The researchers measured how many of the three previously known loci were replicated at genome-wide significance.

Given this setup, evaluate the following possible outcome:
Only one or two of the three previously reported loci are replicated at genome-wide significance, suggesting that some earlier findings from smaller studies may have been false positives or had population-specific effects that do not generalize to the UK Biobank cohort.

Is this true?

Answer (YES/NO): YES